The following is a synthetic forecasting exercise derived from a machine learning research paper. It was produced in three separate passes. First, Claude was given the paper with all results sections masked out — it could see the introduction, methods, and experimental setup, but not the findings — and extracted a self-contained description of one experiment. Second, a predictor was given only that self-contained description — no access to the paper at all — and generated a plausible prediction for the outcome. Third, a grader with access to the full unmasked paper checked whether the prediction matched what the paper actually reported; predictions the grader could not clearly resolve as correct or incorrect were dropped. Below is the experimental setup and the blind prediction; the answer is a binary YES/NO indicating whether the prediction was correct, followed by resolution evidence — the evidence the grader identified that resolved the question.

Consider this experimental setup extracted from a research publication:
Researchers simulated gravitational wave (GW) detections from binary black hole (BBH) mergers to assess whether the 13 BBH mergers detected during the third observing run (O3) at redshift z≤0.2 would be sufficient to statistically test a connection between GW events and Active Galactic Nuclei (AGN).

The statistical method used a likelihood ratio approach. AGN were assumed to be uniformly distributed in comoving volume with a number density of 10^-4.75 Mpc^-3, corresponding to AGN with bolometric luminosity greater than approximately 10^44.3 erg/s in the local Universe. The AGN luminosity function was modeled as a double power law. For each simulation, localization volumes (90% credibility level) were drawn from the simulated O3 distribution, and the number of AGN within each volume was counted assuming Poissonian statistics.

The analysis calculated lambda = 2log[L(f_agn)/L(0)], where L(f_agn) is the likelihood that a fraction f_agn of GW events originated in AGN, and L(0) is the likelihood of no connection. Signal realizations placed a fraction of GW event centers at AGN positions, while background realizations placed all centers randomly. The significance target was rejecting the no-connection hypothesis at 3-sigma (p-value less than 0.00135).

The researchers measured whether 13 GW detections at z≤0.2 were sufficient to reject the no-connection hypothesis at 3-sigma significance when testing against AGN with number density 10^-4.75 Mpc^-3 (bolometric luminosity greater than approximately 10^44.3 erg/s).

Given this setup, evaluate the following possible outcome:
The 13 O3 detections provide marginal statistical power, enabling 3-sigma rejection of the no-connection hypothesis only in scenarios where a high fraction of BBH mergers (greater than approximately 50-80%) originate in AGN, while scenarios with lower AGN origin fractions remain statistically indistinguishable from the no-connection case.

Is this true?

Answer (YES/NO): NO